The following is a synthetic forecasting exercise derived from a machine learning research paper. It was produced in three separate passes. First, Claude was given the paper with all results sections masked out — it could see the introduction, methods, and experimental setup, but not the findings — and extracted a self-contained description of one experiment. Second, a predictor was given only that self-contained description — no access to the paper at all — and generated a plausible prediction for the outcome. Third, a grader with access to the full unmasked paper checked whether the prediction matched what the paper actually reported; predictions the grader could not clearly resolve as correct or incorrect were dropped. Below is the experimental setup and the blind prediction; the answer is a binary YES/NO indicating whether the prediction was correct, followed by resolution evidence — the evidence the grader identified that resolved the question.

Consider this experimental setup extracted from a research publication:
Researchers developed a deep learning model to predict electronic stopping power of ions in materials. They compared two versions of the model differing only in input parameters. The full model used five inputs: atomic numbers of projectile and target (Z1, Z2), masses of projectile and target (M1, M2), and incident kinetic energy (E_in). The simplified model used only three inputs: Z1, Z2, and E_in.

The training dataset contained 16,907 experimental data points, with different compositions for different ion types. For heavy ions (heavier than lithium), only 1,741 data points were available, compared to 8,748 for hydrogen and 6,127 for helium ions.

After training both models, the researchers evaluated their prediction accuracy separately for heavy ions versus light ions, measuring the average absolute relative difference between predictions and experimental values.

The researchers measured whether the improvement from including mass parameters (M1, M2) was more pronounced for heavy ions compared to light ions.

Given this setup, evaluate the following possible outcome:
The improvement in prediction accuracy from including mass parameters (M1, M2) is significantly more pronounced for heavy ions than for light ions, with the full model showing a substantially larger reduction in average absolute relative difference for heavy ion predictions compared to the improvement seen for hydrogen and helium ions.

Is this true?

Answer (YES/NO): YES